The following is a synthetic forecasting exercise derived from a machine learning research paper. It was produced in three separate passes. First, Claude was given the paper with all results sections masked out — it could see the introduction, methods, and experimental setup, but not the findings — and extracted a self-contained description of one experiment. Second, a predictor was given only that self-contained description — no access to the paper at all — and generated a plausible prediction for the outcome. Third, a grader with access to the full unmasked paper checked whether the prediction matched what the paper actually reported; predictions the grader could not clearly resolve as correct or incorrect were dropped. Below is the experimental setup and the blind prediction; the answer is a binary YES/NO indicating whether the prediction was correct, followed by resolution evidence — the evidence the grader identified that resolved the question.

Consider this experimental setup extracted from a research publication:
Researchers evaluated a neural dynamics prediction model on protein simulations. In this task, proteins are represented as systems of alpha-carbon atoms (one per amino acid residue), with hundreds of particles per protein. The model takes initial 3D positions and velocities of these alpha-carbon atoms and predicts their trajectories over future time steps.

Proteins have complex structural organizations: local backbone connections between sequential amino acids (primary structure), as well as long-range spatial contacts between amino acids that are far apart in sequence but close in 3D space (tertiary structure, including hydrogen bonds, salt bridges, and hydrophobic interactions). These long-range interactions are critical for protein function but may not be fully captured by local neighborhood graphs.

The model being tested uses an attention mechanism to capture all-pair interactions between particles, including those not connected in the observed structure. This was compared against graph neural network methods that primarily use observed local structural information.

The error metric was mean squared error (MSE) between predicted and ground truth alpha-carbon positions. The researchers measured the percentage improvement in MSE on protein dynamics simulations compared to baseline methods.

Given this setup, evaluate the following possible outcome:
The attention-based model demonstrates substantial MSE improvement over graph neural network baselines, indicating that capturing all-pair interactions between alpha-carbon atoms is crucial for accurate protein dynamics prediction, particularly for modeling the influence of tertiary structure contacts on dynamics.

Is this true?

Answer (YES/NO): NO